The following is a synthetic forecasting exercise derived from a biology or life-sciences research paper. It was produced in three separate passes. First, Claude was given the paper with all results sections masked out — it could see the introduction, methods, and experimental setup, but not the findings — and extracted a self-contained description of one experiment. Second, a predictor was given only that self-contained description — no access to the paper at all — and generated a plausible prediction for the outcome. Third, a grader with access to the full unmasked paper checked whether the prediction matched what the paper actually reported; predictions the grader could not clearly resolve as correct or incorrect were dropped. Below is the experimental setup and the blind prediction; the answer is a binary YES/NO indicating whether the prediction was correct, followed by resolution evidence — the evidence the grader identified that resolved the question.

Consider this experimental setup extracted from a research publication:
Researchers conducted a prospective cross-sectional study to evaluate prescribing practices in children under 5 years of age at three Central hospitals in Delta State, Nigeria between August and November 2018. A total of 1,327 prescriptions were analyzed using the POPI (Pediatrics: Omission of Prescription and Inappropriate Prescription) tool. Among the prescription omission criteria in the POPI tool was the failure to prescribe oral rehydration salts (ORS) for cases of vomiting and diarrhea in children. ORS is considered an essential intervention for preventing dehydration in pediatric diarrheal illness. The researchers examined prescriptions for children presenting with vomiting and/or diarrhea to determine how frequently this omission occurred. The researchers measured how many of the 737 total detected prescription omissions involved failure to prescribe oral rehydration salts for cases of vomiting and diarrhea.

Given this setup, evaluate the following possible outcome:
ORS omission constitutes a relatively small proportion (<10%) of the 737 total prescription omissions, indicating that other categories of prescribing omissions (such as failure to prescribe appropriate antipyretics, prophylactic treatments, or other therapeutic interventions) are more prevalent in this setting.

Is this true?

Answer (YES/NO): YES